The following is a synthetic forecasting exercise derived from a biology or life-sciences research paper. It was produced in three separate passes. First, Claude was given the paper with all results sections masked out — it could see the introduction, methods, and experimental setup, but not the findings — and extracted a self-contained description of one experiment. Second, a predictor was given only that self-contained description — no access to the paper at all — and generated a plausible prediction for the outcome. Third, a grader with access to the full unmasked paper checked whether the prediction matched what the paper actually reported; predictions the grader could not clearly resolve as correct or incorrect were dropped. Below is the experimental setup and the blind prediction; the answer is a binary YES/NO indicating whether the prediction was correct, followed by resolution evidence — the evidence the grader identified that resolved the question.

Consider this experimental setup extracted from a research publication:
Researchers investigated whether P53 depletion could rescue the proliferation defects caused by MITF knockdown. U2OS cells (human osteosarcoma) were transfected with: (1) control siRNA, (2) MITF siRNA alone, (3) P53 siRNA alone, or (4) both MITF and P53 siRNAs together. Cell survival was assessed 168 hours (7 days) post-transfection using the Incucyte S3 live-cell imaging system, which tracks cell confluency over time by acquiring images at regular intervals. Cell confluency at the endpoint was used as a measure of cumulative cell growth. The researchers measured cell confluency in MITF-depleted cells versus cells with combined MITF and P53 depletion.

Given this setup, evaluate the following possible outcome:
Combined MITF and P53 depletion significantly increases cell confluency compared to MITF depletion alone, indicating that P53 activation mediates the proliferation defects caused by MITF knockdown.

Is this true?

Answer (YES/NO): YES